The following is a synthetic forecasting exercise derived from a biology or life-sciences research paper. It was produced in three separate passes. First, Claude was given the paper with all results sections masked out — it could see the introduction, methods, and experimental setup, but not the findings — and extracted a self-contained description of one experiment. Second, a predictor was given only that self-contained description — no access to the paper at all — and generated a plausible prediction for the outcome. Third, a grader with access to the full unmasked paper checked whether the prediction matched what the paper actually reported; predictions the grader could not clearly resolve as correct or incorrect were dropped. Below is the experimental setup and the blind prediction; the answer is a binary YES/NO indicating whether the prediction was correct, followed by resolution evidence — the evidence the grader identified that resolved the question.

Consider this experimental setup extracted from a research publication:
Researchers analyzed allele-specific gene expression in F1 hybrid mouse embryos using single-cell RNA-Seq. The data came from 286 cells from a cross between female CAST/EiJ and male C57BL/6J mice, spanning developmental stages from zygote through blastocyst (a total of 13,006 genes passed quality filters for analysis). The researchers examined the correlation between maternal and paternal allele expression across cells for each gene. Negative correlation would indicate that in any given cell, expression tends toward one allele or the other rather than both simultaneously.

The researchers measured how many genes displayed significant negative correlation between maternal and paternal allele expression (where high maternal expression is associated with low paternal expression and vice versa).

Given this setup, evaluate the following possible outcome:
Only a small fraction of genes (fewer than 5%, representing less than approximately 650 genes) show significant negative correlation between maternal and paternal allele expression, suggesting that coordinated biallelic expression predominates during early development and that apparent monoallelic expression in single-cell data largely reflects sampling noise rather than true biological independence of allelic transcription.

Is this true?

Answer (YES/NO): YES